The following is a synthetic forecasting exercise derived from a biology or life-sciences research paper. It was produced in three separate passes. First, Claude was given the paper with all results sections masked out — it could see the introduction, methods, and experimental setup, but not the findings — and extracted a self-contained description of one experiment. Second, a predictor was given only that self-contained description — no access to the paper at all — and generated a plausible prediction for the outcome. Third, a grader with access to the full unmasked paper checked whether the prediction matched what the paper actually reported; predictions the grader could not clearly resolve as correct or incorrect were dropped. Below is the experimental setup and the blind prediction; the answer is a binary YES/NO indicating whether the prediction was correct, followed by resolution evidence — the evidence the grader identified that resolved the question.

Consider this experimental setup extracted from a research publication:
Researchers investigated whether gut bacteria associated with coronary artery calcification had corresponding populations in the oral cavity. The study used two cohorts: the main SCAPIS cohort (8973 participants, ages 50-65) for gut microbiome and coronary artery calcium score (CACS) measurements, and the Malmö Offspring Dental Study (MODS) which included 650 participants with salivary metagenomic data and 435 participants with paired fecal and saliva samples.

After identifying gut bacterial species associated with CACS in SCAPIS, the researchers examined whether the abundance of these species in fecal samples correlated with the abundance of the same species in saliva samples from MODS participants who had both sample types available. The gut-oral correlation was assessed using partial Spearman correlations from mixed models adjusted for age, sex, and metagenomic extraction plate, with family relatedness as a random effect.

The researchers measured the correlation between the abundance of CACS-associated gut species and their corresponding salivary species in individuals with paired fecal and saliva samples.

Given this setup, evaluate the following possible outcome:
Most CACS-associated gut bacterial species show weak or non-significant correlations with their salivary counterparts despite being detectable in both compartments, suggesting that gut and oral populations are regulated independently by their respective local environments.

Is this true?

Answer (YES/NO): NO